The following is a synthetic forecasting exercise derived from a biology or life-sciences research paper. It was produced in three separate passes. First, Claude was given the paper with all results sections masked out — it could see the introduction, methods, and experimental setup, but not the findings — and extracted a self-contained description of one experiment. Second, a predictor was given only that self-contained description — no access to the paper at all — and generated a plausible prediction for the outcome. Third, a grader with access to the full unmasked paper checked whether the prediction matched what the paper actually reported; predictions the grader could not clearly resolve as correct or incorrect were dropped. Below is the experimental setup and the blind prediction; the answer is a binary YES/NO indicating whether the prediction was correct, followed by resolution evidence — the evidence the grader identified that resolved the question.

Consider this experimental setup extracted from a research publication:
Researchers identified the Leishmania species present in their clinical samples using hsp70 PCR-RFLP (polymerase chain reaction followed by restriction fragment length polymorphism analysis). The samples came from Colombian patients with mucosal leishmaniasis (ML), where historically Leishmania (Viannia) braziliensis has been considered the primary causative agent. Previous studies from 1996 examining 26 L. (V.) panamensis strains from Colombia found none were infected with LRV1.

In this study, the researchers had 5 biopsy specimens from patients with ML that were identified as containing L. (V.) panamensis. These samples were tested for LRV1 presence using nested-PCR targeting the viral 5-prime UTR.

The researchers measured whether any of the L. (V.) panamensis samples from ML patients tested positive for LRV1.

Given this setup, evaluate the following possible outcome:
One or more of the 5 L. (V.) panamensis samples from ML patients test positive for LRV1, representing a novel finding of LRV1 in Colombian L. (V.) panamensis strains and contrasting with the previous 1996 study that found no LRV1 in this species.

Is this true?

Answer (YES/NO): YES